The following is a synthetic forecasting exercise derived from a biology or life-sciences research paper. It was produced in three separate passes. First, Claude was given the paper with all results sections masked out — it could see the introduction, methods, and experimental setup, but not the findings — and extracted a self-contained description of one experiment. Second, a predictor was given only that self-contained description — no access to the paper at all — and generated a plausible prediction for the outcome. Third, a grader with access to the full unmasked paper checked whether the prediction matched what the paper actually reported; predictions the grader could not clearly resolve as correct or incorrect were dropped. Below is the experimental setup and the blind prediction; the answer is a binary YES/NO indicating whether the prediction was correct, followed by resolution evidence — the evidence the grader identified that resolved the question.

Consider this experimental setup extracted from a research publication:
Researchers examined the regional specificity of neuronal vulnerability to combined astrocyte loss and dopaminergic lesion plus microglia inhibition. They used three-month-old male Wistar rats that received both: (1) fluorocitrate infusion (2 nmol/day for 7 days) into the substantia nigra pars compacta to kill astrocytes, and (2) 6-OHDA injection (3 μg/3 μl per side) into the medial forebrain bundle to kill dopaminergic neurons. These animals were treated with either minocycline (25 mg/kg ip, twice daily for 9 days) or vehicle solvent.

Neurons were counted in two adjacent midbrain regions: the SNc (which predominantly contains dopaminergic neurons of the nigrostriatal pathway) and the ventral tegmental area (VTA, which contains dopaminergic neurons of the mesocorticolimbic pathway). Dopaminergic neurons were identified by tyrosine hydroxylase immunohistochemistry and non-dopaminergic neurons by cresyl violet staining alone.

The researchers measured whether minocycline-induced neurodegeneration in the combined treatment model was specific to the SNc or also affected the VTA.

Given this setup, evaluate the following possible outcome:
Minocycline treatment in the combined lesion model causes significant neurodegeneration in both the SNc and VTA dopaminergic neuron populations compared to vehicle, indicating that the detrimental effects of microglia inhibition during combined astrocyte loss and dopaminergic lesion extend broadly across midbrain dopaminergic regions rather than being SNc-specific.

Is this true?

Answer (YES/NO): NO